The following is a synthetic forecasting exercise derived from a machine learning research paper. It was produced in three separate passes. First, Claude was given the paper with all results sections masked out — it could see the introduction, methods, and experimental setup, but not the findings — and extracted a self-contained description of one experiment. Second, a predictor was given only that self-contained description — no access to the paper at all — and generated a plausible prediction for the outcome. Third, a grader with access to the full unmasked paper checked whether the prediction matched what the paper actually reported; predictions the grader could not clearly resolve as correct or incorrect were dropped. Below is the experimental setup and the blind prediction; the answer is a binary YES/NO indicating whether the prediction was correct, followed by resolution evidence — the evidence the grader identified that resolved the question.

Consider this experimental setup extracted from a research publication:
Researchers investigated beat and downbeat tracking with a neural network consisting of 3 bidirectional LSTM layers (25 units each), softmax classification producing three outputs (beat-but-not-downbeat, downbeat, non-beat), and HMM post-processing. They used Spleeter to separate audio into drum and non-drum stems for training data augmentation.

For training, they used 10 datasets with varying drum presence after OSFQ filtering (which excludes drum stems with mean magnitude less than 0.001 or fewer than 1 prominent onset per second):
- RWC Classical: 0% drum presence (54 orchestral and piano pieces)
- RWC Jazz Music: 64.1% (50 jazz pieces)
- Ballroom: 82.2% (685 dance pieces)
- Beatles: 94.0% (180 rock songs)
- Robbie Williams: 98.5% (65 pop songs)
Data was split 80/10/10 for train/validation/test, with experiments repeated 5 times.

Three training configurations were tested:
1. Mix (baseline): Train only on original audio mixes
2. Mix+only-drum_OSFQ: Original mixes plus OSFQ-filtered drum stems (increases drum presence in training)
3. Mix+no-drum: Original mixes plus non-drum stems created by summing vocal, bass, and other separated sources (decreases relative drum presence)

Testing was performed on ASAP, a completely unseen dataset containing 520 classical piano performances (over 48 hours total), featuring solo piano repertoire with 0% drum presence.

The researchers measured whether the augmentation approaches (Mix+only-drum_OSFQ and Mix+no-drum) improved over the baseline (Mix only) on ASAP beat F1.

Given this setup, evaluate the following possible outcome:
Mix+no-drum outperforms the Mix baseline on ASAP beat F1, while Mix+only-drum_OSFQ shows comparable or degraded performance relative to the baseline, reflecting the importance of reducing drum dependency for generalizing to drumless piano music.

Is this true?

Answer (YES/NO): NO